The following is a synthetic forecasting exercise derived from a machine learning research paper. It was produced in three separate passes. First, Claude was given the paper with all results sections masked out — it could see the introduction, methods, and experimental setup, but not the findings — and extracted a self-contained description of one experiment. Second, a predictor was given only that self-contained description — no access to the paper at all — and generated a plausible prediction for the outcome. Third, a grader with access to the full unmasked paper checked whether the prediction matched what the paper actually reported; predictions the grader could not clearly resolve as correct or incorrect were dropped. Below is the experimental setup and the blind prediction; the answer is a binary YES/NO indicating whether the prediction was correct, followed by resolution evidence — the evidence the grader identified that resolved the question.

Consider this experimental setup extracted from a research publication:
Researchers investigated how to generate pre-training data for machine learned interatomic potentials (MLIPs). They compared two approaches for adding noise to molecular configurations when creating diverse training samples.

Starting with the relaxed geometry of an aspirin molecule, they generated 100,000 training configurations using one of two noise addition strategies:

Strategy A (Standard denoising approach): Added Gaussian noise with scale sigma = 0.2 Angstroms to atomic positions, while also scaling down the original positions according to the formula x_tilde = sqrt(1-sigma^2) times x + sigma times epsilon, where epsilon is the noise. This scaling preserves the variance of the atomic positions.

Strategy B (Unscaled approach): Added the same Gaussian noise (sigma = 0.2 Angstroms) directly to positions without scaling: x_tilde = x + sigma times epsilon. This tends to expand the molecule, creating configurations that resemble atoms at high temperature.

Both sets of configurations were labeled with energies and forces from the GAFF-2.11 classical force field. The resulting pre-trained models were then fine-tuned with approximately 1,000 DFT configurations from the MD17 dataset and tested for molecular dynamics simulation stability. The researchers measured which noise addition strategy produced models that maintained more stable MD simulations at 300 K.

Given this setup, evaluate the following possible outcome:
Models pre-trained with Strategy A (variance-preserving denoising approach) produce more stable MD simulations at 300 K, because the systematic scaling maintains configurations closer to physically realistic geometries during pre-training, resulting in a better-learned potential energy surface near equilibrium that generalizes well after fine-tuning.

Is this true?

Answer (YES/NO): NO